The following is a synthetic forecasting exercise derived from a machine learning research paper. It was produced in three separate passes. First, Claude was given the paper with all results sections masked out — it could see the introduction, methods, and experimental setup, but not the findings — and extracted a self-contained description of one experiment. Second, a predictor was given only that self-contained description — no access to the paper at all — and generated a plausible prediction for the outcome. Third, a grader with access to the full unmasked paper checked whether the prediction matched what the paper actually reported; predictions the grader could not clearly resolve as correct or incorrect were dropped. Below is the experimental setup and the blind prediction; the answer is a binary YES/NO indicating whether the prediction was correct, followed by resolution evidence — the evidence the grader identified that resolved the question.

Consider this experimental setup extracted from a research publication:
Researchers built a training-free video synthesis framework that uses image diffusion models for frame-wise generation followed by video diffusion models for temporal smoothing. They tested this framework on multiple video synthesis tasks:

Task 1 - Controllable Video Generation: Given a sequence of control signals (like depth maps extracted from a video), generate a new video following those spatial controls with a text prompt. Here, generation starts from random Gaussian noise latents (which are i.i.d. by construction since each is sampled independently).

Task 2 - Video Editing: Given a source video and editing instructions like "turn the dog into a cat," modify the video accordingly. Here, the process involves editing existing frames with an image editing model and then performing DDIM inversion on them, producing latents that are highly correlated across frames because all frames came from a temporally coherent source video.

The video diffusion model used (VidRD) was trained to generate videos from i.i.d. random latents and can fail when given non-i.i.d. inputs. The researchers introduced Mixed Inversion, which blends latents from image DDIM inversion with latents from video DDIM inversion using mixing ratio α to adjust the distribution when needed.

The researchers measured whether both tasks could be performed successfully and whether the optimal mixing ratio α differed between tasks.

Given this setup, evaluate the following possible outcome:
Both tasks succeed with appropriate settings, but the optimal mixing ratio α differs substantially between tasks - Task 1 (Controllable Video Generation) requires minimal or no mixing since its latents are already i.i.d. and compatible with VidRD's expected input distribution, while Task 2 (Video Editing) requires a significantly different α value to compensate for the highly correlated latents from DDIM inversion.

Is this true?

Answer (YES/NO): NO